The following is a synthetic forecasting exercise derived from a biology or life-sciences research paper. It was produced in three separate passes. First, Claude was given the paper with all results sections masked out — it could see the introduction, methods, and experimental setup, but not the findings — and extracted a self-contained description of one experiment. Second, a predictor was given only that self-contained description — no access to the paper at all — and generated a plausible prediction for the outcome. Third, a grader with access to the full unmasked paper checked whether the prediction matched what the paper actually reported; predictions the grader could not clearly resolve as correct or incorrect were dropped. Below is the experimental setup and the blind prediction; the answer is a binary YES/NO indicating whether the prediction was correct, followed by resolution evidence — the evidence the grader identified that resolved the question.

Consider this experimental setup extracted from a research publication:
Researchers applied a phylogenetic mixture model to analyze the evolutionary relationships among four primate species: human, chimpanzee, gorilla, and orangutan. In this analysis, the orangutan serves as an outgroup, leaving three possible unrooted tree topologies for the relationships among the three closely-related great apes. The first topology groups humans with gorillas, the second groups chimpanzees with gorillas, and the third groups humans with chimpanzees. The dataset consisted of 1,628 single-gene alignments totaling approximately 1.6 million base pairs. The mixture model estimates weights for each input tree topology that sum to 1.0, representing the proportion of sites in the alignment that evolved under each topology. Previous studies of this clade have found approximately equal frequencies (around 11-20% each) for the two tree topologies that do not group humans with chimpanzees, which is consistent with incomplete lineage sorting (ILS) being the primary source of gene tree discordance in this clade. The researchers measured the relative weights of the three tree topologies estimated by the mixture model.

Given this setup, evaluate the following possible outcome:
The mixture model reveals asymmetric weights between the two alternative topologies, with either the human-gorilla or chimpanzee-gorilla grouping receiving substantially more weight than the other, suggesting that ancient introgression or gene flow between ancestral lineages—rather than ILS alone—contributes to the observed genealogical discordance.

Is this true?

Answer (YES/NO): NO